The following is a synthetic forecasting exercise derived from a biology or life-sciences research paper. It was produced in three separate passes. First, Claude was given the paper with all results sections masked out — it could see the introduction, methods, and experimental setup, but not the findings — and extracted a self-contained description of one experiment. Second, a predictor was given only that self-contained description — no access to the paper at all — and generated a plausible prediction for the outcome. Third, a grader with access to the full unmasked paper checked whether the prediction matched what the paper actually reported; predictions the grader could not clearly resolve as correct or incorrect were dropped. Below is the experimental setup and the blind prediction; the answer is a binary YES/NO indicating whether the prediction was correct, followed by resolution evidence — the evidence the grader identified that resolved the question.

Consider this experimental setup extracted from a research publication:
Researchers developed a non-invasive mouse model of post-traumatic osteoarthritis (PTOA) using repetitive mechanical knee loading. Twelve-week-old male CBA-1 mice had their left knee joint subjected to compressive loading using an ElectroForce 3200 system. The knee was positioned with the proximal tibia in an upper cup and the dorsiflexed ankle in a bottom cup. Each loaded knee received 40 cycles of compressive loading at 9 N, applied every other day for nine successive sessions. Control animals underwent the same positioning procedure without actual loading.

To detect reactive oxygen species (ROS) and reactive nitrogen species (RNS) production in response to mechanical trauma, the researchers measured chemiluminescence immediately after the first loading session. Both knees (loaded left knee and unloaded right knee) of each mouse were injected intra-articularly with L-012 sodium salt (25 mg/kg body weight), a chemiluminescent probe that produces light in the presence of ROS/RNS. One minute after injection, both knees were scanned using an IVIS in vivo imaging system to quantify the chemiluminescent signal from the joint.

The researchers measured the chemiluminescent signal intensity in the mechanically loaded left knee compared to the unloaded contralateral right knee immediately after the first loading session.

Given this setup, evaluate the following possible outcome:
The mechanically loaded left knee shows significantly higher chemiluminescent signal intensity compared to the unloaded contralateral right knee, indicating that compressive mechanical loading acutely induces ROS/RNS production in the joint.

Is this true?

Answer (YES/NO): YES